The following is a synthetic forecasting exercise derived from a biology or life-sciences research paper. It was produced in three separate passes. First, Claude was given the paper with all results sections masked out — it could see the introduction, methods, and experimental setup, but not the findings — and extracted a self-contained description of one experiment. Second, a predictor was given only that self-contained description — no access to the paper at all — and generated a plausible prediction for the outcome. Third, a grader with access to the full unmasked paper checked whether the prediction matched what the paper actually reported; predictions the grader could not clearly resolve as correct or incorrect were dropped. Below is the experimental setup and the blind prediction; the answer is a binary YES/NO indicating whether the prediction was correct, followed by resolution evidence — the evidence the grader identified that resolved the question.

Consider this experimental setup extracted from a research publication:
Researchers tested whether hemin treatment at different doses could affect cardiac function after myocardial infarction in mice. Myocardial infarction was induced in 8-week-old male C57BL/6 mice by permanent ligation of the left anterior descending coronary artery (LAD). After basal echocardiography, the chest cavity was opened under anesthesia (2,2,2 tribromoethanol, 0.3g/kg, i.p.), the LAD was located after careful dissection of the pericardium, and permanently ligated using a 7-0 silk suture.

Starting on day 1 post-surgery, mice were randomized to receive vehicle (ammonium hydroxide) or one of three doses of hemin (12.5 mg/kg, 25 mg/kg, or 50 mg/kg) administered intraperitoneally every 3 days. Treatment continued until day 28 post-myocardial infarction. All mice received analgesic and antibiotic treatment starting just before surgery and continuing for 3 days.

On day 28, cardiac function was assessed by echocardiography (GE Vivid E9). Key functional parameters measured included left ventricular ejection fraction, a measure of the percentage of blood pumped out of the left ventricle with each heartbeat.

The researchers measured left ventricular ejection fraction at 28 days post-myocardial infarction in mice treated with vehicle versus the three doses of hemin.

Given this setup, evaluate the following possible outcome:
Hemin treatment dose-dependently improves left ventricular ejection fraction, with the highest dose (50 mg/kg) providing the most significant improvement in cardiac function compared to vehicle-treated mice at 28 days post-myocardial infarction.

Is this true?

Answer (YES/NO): NO